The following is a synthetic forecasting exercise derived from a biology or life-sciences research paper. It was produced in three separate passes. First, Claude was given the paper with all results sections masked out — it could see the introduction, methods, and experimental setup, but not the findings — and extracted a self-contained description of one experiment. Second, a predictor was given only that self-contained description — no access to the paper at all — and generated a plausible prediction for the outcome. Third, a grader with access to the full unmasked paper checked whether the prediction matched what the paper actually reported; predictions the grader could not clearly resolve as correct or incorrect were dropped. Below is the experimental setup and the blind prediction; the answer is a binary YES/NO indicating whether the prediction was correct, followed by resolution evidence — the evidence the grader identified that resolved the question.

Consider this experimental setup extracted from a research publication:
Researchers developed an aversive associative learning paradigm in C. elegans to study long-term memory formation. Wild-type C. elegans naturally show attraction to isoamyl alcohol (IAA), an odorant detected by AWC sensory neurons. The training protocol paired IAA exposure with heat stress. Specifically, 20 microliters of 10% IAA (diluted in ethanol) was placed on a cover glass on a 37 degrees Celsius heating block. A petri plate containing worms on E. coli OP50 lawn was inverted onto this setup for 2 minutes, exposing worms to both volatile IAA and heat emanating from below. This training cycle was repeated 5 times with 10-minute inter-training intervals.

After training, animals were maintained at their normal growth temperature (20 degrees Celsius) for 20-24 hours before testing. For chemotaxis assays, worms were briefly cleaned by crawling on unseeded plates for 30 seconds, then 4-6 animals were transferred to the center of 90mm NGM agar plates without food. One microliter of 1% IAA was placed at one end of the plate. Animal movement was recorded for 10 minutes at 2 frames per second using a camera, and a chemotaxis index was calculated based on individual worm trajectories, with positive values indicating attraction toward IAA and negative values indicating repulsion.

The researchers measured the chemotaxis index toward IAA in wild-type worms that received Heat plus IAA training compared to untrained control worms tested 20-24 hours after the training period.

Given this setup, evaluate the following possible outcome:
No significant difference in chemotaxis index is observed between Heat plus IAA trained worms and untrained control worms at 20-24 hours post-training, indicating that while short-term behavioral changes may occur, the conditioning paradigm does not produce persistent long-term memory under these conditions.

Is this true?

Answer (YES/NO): NO